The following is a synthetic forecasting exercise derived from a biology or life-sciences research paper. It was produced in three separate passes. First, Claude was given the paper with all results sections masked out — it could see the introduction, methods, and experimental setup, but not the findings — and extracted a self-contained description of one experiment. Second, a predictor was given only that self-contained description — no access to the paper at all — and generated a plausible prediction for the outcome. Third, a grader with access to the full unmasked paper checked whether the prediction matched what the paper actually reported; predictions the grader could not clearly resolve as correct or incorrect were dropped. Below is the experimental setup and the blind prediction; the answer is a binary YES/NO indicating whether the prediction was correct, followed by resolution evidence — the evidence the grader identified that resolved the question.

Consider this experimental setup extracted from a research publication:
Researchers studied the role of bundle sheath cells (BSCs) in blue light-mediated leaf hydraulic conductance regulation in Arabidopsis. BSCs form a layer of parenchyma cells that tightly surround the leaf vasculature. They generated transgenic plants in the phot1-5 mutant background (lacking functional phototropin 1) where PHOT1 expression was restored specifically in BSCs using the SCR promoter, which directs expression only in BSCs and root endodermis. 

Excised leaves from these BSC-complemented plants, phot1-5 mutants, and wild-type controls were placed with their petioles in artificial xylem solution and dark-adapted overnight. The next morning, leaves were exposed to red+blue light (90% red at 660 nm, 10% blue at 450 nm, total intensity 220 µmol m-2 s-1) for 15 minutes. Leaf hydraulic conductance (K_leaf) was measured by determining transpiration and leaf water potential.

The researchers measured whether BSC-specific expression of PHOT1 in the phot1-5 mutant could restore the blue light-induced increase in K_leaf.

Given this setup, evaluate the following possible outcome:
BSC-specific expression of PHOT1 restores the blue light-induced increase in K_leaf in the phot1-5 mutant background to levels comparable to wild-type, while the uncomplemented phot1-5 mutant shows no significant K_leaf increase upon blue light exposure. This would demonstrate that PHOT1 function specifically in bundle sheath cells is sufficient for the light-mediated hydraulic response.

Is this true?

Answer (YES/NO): YES